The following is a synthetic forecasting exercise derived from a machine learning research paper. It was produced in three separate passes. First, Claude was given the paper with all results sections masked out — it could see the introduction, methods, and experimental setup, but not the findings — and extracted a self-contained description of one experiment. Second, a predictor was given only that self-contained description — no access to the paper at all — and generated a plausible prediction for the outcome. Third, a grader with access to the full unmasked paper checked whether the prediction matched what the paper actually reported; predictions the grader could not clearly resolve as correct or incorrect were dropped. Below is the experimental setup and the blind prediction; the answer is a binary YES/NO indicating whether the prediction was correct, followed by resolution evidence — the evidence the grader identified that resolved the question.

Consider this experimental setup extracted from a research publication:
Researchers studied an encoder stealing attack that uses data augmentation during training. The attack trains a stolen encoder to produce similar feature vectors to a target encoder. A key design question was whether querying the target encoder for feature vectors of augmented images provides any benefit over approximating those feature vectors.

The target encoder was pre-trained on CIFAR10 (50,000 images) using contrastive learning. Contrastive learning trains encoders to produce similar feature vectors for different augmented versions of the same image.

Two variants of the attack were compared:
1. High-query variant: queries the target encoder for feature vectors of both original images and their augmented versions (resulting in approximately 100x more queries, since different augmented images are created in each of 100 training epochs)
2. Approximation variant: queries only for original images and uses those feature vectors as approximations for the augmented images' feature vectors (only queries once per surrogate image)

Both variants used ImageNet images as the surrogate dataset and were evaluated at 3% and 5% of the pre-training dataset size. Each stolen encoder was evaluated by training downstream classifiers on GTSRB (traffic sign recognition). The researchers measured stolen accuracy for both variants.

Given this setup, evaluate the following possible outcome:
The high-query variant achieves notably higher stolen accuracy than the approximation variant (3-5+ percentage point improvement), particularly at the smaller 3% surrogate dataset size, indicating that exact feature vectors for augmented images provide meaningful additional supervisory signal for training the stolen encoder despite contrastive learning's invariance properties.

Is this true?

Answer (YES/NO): NO